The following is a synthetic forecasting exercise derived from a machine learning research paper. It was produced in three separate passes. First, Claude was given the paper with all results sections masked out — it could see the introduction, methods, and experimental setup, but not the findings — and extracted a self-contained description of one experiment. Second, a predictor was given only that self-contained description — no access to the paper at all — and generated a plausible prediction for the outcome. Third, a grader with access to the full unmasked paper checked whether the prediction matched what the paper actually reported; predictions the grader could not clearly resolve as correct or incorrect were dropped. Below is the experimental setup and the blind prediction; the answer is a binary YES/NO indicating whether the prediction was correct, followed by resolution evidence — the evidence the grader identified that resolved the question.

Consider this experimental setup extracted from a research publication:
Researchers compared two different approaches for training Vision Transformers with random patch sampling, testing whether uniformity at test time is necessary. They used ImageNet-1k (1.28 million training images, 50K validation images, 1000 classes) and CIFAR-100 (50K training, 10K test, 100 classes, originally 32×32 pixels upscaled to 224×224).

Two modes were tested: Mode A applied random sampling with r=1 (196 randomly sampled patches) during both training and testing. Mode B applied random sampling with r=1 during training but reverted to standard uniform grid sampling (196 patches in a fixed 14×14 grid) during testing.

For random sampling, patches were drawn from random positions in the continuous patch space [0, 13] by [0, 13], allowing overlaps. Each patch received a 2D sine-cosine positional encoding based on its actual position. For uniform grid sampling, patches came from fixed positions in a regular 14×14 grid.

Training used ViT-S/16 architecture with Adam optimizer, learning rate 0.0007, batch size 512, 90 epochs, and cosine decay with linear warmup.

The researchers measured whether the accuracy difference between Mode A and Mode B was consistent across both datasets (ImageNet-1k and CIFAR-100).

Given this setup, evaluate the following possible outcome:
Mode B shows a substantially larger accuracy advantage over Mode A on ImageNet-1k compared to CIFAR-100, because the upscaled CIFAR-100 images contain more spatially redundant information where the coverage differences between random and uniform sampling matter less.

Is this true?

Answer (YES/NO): NO